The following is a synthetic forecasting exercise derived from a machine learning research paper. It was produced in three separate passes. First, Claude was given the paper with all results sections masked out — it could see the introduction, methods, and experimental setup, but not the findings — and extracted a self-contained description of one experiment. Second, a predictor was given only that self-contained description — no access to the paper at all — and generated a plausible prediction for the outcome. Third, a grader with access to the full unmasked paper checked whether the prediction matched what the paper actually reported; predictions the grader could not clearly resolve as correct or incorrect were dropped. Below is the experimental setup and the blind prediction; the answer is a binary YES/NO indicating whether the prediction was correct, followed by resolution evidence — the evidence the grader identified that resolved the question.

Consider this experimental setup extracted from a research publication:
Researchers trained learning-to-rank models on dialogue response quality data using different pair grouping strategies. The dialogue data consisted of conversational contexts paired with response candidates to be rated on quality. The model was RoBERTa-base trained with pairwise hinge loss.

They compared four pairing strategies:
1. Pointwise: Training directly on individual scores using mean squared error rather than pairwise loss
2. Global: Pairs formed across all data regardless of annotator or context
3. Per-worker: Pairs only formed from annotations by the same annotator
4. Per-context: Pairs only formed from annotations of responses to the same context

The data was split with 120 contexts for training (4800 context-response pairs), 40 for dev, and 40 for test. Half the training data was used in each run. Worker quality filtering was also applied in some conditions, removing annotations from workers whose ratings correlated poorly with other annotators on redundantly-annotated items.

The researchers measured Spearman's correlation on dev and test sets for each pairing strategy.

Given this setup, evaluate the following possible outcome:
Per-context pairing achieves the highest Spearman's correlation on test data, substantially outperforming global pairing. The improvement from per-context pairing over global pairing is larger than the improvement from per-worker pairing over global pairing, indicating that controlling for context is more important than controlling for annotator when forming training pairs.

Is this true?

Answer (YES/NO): NO